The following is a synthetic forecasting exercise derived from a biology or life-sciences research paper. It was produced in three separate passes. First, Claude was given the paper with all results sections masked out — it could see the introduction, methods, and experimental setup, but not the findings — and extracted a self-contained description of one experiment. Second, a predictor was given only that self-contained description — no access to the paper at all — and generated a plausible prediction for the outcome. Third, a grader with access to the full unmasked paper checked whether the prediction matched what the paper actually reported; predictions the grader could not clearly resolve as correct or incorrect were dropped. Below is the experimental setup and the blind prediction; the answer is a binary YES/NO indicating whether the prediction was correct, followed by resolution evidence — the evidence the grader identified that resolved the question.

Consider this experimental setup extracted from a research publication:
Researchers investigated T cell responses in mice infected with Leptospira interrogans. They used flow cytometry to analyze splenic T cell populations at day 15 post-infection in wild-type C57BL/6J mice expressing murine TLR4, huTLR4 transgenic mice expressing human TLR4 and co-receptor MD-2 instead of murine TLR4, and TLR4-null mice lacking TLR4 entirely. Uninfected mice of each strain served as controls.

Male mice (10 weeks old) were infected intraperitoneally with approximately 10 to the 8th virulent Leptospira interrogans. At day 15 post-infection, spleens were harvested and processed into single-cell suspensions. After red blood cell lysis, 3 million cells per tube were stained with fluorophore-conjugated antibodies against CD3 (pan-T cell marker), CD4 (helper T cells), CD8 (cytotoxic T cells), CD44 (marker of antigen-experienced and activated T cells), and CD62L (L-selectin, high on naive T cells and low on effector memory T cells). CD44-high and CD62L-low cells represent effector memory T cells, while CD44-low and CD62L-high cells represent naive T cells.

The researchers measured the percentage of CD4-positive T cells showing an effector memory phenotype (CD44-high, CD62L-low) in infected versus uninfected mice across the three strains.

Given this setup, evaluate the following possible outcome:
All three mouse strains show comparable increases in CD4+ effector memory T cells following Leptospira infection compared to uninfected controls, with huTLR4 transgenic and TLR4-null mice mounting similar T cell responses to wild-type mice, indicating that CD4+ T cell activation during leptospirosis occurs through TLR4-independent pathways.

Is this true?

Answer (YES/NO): YES